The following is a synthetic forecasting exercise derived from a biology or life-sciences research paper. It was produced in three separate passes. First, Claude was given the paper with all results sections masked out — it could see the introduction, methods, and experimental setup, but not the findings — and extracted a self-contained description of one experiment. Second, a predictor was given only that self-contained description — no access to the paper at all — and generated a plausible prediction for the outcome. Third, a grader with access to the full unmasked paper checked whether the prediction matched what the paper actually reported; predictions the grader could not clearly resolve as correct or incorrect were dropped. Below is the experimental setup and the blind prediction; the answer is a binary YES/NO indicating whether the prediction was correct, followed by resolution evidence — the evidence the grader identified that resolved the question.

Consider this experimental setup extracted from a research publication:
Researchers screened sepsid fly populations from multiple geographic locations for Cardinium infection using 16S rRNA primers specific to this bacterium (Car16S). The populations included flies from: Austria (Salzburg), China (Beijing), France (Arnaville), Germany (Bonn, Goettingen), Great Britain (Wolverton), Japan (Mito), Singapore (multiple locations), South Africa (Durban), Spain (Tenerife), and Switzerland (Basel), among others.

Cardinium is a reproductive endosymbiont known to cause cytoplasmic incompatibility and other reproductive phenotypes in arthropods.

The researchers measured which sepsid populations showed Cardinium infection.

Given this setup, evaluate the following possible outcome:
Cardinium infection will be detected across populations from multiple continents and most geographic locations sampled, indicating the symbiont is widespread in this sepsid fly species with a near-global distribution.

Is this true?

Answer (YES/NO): YES